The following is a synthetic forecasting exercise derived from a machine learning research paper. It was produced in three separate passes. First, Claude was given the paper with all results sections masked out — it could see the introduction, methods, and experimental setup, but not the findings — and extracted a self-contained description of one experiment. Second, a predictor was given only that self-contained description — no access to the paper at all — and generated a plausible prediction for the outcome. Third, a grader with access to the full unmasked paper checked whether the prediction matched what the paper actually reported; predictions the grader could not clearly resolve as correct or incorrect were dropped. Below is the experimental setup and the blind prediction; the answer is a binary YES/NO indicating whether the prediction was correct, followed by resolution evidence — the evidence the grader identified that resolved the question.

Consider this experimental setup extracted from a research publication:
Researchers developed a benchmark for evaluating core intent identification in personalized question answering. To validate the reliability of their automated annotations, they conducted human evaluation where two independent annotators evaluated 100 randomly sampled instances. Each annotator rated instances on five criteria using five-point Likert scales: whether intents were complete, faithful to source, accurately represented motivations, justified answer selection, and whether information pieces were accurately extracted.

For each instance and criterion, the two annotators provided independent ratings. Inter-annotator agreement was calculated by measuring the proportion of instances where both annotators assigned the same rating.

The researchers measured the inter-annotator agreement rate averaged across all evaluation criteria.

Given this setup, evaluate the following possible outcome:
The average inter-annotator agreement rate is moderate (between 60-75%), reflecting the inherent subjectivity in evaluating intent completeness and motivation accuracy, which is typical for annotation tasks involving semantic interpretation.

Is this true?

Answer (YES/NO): NO